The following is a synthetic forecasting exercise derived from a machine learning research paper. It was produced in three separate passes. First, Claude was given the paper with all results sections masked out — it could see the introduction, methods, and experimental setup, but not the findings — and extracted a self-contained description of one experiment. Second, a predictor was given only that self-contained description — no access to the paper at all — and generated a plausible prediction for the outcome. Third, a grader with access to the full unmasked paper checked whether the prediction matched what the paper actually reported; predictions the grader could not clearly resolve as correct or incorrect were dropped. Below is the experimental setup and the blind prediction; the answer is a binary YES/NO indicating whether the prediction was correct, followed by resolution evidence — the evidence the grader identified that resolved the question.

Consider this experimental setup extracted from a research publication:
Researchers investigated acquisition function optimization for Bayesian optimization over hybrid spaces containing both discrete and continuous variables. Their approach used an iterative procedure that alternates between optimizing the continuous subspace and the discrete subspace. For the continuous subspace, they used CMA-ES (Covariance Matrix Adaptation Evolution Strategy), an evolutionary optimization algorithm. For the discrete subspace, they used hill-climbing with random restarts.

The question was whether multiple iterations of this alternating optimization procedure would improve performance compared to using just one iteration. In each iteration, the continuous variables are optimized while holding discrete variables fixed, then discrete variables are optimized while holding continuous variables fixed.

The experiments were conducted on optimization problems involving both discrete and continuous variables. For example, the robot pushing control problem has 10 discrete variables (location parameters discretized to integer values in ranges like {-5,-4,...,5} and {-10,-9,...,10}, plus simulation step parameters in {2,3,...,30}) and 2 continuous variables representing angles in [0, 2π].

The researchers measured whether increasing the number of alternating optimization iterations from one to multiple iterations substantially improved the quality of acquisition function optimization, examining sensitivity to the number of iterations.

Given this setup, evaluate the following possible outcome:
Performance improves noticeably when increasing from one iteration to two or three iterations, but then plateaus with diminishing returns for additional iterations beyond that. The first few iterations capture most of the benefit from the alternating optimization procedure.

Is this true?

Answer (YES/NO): NO